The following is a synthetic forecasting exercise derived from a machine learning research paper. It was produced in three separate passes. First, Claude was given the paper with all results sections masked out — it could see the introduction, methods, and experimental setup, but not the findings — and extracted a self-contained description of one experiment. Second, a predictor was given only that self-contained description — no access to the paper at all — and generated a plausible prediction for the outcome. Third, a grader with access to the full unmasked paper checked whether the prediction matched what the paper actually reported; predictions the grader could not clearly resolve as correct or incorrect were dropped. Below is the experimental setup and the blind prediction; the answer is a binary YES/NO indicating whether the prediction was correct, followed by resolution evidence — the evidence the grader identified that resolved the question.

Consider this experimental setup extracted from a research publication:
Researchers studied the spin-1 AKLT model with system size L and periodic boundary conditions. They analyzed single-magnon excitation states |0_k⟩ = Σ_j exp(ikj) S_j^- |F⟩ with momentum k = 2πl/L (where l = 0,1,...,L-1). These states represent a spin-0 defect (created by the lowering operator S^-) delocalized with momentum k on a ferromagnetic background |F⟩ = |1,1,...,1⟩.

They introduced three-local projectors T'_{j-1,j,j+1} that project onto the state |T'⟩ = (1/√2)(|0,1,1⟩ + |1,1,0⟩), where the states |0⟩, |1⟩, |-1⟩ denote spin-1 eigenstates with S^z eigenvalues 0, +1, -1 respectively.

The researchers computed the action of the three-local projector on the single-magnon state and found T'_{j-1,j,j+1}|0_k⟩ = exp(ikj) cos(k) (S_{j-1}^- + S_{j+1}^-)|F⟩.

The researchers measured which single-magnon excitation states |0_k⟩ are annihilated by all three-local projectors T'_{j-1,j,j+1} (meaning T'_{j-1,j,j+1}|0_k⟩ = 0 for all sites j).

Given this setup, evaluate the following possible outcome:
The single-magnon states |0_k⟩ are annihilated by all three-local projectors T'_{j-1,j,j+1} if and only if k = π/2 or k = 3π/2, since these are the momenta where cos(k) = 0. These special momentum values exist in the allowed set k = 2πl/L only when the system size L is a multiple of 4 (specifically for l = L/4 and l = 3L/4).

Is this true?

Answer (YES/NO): YES